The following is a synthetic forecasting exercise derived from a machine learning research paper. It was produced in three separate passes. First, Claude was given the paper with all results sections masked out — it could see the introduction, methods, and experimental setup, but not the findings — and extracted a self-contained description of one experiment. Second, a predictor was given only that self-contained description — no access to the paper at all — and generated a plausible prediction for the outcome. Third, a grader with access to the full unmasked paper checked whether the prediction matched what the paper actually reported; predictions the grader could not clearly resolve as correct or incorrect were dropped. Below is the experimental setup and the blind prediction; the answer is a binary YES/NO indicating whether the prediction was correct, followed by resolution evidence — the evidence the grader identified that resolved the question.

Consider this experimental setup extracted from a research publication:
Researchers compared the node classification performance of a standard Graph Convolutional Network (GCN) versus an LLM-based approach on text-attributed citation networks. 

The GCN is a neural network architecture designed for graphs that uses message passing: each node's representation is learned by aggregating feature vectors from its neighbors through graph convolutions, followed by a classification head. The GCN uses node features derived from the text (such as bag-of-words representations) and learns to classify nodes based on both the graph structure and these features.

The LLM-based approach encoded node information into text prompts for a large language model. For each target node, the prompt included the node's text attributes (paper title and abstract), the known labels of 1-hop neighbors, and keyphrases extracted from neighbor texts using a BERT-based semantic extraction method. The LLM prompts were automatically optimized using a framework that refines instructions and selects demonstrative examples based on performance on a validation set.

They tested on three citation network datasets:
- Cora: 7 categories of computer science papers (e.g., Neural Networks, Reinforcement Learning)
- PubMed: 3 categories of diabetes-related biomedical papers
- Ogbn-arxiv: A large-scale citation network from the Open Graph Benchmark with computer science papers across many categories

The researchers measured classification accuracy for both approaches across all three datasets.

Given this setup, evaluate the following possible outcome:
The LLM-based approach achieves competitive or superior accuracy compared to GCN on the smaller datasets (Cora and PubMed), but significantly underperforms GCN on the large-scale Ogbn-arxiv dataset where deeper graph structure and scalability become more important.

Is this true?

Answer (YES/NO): NO